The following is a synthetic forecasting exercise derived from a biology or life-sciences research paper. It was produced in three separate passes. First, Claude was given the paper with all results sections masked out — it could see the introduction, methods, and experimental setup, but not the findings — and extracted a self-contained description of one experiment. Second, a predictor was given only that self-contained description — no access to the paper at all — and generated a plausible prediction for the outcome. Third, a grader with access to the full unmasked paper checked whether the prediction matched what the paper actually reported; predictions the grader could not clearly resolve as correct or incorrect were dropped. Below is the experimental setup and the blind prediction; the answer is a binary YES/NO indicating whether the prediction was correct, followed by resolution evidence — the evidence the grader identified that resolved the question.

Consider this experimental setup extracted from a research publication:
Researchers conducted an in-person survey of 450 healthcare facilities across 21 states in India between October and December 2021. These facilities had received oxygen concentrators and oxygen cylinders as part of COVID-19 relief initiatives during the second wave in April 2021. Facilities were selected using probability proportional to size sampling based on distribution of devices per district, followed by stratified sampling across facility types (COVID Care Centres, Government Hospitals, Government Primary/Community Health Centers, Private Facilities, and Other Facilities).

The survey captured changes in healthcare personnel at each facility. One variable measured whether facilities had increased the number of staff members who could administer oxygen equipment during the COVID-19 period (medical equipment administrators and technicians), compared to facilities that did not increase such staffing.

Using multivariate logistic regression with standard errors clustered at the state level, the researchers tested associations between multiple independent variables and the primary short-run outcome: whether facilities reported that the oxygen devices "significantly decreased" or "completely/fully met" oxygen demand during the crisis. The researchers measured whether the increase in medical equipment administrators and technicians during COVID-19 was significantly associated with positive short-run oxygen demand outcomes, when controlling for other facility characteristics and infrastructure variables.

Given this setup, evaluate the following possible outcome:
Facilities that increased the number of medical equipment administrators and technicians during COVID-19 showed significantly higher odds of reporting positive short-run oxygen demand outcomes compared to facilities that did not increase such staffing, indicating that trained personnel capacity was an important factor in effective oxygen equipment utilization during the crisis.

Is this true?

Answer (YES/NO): NO